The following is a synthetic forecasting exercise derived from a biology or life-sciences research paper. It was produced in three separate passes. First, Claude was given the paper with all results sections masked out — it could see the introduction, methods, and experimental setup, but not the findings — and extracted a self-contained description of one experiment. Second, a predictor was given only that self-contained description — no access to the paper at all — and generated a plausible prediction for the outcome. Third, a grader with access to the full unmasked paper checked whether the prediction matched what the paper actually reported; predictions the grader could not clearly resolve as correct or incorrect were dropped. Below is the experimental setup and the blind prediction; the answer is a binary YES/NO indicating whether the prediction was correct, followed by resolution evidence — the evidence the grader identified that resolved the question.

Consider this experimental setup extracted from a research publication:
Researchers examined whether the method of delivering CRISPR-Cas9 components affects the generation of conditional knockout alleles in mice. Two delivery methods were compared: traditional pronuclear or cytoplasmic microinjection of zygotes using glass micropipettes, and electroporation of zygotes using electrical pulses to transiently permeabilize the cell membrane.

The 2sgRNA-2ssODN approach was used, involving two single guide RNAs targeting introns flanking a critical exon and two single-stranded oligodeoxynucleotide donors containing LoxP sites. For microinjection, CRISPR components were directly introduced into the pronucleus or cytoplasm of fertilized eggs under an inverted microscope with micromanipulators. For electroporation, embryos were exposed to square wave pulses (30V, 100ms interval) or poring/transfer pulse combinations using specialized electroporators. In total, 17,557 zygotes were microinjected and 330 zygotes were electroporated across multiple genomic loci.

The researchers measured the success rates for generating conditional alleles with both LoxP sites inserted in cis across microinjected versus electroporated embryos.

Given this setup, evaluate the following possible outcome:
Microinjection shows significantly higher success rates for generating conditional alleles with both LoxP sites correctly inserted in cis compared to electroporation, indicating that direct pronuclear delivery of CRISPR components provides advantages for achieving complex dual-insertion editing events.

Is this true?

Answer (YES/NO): NO